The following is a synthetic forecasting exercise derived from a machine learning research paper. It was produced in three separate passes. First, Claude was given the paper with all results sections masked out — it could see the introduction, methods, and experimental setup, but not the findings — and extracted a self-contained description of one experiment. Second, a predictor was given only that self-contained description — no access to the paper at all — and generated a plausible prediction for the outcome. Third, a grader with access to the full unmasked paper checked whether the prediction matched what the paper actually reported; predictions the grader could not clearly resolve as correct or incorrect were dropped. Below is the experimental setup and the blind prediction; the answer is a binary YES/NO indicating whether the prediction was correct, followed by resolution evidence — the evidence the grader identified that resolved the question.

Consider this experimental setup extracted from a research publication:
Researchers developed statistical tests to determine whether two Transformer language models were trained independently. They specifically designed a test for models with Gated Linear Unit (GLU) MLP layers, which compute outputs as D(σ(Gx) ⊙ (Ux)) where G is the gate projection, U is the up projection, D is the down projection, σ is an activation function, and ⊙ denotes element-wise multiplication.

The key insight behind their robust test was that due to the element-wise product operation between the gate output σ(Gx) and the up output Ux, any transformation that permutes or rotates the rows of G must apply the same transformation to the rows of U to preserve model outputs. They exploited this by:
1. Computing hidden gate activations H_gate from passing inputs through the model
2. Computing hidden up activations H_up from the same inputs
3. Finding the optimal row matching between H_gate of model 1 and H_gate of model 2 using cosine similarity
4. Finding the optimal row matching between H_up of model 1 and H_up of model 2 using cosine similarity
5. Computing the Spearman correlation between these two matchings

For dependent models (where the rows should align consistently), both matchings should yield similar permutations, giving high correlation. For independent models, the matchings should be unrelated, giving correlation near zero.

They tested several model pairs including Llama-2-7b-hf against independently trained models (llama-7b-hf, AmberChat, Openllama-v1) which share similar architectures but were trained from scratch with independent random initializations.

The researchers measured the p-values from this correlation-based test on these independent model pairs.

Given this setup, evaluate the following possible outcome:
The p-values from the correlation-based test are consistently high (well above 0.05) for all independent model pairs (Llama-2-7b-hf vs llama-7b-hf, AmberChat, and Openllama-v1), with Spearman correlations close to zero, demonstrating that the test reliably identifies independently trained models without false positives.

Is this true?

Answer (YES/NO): NO